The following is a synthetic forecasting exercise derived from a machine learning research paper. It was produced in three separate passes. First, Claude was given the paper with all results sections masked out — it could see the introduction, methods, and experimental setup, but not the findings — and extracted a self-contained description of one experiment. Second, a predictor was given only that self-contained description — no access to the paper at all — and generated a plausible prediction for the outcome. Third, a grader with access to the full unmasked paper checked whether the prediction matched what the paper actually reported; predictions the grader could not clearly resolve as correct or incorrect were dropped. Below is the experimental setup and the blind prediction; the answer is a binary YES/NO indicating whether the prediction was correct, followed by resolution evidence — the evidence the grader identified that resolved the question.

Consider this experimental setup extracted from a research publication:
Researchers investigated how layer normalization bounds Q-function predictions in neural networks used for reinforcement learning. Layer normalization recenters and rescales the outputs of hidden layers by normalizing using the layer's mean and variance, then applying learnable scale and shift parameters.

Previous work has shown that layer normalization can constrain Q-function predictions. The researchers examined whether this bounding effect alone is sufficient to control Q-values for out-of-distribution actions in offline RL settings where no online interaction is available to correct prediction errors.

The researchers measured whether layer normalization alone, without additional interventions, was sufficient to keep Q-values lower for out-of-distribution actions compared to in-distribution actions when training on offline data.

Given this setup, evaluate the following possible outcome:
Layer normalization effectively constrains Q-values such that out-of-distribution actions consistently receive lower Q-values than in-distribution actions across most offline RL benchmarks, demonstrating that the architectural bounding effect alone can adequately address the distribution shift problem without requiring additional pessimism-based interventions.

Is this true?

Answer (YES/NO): NO